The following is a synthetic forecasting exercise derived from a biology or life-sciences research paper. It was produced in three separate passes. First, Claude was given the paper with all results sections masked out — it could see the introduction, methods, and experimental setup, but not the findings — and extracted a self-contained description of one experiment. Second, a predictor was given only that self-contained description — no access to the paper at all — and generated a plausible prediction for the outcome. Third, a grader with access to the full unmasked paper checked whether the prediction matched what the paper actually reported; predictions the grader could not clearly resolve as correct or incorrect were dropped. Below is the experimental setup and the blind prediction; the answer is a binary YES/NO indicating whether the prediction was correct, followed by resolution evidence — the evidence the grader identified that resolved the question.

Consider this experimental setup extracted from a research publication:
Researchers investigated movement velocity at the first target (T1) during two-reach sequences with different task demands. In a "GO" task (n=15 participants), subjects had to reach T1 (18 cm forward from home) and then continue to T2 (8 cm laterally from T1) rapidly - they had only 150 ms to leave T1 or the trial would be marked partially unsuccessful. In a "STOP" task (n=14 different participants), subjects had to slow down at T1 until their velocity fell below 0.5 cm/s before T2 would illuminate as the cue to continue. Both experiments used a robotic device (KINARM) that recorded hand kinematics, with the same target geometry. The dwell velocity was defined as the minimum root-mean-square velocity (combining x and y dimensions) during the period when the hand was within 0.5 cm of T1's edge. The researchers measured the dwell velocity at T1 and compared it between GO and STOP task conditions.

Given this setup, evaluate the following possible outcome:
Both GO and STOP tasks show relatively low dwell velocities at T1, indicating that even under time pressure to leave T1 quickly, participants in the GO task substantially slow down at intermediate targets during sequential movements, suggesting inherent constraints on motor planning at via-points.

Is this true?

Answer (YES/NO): NO